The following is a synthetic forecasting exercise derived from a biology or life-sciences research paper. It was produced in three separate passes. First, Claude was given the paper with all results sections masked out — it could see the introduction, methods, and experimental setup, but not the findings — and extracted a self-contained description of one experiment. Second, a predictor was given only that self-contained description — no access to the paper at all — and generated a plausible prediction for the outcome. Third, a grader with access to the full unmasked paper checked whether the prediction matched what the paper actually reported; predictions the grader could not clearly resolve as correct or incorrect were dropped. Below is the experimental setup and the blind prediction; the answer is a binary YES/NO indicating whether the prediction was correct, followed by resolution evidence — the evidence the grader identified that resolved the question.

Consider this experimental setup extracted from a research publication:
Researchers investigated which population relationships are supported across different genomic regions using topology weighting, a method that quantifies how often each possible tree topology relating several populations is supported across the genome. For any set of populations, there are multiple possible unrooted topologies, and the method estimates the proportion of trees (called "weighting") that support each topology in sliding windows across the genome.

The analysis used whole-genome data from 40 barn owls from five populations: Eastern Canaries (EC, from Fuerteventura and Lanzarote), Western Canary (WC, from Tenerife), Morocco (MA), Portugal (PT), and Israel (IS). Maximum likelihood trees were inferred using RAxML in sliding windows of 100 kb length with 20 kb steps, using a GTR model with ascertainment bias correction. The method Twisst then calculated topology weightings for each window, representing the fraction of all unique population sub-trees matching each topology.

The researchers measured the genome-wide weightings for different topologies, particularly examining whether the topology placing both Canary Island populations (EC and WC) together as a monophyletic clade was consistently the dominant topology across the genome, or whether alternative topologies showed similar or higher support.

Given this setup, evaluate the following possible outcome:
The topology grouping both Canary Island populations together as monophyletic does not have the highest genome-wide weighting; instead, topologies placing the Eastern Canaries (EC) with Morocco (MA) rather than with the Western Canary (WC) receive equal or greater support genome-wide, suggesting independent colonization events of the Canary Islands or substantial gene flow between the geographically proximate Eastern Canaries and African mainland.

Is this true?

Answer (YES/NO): NO